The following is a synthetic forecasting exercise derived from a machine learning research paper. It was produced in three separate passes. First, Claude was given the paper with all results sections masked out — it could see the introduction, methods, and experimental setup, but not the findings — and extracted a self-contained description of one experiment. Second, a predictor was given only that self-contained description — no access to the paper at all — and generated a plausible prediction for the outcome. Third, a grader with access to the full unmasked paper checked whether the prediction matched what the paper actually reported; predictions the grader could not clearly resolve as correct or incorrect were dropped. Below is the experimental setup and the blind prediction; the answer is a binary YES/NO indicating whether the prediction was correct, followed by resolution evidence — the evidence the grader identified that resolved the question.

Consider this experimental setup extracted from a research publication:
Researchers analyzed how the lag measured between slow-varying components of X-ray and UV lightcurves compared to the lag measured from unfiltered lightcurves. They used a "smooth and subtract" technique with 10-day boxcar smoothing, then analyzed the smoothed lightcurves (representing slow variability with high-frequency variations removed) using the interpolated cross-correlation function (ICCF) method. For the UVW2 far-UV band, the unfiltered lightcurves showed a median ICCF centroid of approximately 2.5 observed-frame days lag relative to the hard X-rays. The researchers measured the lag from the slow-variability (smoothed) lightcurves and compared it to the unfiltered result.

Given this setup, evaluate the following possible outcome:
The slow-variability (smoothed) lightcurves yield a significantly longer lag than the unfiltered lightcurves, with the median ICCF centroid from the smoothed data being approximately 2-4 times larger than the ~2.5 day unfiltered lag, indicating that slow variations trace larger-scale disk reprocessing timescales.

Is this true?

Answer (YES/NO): NO